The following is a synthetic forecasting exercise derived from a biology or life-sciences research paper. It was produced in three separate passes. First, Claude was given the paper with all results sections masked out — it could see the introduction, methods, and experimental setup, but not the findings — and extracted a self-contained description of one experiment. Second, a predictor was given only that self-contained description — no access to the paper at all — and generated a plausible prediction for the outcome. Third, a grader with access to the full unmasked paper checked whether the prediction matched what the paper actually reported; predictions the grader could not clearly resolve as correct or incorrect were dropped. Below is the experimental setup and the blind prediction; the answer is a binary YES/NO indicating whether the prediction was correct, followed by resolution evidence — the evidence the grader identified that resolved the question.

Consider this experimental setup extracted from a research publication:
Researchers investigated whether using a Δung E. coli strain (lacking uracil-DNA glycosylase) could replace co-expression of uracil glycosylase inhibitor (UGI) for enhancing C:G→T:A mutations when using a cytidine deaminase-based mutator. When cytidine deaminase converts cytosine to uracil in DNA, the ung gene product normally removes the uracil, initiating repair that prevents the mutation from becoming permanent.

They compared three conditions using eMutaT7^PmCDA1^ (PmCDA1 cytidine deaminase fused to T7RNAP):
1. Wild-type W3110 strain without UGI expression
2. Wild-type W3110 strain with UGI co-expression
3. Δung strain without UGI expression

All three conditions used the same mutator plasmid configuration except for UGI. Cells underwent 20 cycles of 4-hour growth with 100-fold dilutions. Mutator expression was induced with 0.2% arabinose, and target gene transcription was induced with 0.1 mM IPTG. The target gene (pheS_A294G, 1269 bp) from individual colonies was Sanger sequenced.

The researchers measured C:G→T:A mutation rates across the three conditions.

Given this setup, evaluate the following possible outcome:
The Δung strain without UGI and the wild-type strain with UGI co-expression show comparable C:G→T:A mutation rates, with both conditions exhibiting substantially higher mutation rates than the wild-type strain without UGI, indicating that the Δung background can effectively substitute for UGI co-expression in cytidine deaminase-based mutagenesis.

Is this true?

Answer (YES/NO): NO